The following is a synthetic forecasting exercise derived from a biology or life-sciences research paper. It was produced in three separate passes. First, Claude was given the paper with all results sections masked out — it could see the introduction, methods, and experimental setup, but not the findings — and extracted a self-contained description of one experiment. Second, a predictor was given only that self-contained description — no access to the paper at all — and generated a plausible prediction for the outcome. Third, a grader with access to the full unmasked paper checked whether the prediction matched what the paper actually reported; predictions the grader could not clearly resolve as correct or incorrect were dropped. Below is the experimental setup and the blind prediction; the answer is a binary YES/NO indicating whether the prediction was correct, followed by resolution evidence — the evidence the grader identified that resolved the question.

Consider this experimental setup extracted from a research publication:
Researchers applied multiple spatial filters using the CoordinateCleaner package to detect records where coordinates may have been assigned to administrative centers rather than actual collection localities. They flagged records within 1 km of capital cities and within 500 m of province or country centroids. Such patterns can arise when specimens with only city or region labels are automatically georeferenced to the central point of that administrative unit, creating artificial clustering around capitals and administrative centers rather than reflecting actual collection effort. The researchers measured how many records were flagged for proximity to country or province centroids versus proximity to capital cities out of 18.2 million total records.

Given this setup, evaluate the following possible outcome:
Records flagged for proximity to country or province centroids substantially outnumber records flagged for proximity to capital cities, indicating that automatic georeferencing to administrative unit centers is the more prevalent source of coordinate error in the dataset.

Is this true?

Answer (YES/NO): NO